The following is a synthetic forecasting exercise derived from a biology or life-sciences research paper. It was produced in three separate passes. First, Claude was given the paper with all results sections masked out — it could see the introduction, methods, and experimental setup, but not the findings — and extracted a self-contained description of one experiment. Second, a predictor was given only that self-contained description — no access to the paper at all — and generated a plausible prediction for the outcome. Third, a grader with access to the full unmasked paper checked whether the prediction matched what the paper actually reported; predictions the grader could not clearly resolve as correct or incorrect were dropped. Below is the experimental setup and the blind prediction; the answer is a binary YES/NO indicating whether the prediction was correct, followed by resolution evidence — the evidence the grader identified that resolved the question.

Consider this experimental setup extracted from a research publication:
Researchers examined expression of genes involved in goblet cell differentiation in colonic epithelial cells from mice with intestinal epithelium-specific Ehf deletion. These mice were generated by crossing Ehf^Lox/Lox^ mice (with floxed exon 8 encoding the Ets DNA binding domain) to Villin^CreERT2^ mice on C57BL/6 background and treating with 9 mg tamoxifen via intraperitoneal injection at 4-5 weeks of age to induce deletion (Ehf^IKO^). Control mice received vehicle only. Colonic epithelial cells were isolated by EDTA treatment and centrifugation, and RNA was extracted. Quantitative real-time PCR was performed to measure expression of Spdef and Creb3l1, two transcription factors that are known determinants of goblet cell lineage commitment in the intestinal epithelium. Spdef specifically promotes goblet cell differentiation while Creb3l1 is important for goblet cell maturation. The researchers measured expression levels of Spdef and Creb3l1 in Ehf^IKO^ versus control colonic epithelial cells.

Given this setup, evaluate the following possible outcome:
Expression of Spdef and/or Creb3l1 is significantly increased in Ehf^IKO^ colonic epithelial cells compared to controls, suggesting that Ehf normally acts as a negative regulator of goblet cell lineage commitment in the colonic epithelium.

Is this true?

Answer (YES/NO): NO